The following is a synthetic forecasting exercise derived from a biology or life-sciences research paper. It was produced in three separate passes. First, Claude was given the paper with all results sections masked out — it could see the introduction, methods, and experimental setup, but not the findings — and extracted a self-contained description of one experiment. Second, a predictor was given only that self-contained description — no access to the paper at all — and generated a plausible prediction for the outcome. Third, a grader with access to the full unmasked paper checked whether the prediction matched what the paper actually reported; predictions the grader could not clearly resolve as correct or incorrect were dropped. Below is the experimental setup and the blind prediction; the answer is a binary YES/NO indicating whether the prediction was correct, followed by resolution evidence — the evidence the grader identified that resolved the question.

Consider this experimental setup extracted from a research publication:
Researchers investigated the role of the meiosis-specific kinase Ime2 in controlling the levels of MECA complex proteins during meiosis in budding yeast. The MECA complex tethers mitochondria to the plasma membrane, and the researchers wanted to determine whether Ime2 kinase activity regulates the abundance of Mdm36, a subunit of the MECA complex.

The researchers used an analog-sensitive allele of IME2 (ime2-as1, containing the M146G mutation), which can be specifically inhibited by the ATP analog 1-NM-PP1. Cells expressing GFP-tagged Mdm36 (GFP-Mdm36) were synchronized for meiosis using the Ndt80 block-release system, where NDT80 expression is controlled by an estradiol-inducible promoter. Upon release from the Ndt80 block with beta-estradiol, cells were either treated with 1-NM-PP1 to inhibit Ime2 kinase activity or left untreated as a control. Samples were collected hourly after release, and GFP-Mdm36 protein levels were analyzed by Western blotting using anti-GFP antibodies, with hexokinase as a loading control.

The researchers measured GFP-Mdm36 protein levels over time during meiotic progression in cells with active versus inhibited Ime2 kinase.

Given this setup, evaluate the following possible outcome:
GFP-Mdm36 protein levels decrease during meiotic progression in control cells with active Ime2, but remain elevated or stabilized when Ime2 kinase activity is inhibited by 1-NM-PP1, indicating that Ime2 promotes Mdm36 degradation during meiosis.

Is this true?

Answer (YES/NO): YES